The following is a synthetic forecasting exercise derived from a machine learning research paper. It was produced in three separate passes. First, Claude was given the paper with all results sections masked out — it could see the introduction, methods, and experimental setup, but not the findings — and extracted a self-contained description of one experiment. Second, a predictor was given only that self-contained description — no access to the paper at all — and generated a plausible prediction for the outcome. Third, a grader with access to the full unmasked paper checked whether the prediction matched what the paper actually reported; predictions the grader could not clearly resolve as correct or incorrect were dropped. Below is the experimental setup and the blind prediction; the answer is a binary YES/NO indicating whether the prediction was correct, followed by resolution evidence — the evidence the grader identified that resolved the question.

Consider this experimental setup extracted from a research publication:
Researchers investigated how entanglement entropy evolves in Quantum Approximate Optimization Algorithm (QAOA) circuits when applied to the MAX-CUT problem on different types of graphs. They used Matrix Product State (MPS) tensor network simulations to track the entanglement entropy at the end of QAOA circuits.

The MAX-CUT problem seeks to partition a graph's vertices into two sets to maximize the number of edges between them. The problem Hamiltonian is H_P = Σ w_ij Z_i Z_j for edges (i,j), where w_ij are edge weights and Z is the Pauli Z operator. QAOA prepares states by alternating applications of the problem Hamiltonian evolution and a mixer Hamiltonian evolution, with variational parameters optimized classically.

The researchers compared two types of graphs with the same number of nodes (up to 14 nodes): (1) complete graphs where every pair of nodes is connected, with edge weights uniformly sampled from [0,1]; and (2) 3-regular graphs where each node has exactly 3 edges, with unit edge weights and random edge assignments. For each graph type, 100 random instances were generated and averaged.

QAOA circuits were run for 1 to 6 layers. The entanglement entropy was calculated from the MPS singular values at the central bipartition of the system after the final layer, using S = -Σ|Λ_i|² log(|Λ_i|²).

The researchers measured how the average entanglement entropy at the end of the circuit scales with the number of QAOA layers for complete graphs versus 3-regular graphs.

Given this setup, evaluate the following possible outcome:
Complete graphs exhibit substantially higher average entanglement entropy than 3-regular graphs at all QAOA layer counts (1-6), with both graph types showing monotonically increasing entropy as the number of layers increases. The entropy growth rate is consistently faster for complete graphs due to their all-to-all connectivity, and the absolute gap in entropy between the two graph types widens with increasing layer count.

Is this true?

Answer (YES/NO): NO